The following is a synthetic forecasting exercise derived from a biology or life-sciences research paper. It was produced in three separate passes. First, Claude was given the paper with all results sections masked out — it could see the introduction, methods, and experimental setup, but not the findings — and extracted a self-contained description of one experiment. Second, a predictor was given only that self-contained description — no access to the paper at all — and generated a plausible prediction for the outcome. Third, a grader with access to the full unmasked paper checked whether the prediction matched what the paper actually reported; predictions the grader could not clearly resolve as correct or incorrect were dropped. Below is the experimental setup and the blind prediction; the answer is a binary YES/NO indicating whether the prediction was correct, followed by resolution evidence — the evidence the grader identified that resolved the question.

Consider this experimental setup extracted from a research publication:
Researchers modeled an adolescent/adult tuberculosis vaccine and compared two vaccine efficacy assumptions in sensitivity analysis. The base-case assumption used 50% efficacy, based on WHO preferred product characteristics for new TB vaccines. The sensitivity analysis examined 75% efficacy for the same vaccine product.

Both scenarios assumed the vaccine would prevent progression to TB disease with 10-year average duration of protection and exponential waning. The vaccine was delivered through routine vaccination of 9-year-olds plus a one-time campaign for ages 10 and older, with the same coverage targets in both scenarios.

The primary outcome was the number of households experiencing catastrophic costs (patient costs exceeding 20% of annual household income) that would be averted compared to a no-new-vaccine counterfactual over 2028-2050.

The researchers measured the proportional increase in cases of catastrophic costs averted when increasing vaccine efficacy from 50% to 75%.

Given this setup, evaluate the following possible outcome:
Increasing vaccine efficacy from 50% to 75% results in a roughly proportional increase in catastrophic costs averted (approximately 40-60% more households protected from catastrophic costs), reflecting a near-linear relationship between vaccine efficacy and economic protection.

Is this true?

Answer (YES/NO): YES